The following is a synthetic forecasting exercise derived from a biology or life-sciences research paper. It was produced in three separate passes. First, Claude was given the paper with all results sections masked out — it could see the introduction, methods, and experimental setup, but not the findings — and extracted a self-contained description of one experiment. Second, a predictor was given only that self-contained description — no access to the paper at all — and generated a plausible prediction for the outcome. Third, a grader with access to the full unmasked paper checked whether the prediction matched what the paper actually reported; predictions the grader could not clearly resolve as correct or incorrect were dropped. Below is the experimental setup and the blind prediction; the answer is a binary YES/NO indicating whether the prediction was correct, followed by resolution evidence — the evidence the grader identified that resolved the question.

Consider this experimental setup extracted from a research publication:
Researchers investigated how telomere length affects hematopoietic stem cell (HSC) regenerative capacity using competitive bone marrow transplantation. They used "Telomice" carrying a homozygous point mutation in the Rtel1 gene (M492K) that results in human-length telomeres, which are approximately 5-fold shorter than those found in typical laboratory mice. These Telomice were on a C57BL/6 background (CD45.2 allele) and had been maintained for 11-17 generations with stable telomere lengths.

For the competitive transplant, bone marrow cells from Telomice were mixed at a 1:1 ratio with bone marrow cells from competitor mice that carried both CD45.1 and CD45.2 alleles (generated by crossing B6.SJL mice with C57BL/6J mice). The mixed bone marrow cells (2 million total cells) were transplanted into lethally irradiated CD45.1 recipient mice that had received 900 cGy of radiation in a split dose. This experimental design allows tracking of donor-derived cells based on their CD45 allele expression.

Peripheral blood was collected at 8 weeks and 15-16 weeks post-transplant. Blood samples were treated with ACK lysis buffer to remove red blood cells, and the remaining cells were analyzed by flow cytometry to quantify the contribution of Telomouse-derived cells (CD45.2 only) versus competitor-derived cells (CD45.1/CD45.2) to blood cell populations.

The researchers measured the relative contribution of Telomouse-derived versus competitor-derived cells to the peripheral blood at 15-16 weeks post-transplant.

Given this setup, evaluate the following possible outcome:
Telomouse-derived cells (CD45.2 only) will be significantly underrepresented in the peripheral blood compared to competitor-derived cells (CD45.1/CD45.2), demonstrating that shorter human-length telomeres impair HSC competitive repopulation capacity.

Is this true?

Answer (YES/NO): NO